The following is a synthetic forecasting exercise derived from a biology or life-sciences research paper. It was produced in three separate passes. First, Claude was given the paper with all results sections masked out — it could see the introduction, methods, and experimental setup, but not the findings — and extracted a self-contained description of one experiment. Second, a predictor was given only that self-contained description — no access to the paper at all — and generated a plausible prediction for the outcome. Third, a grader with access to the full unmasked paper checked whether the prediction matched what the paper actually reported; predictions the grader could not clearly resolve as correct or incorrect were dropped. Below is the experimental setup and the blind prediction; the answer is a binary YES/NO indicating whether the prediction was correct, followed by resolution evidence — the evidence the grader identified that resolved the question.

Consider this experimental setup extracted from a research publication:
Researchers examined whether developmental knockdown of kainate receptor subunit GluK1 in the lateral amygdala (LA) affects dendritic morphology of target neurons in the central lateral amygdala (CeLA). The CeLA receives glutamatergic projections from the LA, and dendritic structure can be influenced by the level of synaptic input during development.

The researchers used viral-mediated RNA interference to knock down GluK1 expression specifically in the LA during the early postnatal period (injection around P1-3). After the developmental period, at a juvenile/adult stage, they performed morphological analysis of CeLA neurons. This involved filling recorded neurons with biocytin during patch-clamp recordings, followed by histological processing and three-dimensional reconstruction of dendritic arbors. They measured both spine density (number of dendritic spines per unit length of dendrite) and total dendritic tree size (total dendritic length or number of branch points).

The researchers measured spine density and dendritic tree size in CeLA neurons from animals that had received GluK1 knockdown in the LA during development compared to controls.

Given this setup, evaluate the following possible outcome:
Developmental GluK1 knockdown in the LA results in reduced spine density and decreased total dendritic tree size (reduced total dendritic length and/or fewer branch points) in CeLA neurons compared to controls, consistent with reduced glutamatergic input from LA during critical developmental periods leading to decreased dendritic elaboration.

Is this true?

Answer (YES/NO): YES